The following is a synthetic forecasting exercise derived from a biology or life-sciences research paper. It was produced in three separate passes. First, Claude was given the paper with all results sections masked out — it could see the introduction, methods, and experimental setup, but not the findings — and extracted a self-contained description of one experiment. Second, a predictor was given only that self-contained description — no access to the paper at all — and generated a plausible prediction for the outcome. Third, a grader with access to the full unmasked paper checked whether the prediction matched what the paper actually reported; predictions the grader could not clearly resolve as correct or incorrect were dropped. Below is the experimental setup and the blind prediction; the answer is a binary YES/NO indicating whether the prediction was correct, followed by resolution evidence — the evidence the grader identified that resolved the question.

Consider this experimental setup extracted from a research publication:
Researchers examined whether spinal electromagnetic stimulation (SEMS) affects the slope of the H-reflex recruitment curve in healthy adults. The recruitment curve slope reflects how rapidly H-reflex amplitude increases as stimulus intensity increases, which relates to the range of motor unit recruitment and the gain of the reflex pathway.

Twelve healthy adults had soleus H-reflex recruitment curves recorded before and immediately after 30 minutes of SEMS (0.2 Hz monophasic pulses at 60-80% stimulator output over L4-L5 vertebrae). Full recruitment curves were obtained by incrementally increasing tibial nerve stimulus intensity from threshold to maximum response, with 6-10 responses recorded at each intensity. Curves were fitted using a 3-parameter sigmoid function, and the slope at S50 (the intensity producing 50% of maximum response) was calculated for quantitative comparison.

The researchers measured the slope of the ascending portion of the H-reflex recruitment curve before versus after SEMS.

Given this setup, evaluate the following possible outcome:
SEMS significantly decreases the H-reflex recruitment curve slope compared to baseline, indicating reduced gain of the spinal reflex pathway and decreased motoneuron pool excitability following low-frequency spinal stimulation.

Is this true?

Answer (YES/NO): NO